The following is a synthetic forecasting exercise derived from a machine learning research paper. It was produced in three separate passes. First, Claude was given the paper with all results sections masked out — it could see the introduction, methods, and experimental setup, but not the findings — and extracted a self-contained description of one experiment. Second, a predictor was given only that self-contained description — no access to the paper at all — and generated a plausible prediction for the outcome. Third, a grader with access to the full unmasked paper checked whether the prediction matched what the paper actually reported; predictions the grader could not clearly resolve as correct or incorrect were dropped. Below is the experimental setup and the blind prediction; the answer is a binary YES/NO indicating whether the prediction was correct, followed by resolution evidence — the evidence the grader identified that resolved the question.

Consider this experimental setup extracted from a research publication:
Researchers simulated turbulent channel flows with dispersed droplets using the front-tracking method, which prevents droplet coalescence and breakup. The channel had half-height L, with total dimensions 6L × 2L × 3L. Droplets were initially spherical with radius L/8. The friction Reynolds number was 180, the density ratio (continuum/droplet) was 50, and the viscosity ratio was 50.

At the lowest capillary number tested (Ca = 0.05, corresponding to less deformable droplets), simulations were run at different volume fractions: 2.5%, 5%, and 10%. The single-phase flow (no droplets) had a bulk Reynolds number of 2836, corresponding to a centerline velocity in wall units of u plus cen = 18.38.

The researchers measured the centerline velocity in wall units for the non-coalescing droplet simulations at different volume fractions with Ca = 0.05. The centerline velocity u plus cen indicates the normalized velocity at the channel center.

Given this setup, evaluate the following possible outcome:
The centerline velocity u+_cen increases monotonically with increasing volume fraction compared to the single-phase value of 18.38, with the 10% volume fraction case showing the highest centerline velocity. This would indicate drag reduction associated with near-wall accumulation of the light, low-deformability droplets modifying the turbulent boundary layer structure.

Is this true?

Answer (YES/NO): NO